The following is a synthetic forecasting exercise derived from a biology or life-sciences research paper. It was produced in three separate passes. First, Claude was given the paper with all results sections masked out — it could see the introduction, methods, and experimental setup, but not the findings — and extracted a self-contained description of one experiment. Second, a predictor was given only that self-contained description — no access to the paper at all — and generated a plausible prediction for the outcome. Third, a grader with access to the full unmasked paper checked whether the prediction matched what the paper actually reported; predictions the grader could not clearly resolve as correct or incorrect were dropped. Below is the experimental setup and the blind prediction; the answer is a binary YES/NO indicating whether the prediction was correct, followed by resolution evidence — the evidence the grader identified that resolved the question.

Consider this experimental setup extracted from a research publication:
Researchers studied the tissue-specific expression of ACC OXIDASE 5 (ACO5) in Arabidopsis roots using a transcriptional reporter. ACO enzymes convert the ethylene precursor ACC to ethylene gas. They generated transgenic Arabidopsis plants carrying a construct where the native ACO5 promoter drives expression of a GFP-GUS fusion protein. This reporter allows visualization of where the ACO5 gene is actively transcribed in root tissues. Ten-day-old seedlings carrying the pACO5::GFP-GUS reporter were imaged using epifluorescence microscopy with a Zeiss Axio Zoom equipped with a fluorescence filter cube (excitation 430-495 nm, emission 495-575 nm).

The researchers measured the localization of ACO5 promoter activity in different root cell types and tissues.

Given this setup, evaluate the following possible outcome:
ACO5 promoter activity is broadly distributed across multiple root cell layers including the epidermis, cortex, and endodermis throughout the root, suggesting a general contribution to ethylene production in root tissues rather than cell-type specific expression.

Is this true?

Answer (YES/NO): NO